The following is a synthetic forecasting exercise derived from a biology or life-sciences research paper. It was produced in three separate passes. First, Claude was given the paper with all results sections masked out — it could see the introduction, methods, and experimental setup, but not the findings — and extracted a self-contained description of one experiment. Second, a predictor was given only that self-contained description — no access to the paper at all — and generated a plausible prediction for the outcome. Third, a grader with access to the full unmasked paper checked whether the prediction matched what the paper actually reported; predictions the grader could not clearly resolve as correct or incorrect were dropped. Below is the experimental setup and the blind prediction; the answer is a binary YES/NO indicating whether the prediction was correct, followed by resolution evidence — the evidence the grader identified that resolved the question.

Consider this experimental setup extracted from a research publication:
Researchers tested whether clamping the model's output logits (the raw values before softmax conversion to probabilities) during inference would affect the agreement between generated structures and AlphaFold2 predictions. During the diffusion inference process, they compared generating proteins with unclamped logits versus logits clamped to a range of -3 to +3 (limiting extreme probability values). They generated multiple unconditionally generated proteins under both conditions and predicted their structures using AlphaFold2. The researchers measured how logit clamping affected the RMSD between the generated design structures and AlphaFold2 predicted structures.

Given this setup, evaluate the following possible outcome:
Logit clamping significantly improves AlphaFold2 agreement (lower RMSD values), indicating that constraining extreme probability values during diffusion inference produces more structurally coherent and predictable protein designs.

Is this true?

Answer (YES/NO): YES